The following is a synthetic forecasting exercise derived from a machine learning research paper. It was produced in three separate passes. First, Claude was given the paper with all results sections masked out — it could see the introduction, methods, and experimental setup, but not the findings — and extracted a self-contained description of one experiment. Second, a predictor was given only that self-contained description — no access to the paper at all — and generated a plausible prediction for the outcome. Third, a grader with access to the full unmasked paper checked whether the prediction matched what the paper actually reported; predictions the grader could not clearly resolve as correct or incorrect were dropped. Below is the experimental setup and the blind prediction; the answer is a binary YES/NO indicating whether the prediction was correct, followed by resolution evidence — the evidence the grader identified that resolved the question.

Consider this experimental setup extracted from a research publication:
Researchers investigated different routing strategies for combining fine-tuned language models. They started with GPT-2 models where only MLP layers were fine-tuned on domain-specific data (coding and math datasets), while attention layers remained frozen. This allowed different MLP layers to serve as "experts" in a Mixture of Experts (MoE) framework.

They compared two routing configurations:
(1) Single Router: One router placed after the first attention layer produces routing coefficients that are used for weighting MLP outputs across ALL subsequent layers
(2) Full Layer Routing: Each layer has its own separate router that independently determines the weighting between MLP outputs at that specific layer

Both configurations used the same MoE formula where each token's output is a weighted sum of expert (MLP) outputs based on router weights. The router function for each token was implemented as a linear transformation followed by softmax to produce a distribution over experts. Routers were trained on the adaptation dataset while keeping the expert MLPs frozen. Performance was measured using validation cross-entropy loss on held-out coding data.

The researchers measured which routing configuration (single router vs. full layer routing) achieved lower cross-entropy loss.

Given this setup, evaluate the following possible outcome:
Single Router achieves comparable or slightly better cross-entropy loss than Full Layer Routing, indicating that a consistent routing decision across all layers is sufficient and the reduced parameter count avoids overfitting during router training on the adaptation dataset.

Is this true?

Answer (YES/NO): NO